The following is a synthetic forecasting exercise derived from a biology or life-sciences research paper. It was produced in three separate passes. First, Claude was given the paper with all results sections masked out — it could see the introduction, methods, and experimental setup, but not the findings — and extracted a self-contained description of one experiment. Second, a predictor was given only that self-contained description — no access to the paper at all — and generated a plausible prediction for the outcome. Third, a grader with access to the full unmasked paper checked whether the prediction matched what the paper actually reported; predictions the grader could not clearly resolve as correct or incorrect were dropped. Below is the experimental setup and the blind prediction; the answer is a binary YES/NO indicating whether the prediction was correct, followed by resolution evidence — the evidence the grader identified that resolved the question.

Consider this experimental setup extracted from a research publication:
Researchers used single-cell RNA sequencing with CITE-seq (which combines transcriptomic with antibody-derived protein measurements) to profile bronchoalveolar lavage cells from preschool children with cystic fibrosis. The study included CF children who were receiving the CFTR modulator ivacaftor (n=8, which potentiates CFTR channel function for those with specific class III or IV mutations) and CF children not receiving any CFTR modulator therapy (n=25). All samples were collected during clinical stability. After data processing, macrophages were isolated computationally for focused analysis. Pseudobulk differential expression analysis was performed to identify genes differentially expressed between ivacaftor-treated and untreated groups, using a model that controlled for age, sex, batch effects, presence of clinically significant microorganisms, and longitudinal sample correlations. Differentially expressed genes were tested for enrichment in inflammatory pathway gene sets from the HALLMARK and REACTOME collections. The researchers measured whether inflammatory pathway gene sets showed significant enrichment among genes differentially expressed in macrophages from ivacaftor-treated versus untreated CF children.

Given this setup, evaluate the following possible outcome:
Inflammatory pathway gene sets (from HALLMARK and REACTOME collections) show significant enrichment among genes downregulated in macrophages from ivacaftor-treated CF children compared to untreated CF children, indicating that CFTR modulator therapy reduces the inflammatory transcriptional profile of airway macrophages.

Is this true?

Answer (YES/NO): NO